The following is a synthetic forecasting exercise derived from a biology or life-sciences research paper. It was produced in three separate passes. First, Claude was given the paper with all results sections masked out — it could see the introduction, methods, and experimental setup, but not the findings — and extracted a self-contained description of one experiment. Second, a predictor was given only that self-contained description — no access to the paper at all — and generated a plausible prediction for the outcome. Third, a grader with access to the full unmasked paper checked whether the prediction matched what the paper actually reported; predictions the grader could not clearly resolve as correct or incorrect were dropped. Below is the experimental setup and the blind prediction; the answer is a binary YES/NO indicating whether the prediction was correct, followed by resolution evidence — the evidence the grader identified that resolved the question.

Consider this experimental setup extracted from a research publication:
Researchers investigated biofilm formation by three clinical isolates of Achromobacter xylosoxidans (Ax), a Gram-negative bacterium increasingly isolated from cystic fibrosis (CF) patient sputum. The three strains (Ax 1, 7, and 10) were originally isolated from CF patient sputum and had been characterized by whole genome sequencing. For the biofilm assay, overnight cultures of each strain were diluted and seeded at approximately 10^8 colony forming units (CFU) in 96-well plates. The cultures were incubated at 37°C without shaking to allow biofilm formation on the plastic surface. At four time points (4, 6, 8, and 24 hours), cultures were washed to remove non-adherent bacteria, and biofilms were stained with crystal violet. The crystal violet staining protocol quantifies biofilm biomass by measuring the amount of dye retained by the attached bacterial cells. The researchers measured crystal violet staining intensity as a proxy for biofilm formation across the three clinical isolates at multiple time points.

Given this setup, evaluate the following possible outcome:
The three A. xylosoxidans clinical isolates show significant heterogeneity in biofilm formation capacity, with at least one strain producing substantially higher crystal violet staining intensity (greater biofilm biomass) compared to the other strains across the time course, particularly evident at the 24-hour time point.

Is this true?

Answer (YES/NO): NO